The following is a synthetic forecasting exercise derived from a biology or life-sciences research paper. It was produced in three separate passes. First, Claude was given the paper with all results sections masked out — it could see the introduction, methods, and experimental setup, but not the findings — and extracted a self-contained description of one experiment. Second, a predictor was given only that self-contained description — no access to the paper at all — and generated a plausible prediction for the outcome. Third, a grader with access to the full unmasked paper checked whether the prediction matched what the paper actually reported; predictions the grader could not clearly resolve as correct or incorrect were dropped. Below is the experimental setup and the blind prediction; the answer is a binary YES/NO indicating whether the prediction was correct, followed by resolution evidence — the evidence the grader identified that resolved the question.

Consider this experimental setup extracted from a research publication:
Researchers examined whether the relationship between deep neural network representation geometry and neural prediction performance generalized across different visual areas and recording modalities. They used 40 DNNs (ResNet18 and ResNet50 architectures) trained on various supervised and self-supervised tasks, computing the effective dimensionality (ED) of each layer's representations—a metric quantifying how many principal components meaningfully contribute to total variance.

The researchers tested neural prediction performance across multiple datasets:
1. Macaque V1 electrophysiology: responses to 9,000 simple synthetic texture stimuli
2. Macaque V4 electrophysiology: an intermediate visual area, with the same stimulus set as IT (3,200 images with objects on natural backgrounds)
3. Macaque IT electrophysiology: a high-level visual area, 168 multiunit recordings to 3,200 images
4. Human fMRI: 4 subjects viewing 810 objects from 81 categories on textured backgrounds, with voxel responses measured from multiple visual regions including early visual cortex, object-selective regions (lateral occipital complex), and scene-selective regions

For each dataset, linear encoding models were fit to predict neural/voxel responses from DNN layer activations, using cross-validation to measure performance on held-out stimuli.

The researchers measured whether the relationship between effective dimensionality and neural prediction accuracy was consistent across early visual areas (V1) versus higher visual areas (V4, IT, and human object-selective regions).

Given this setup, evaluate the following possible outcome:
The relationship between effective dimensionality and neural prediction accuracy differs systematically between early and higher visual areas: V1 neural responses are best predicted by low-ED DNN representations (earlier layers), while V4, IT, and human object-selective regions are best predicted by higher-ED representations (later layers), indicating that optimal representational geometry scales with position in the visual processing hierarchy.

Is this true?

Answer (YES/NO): NO